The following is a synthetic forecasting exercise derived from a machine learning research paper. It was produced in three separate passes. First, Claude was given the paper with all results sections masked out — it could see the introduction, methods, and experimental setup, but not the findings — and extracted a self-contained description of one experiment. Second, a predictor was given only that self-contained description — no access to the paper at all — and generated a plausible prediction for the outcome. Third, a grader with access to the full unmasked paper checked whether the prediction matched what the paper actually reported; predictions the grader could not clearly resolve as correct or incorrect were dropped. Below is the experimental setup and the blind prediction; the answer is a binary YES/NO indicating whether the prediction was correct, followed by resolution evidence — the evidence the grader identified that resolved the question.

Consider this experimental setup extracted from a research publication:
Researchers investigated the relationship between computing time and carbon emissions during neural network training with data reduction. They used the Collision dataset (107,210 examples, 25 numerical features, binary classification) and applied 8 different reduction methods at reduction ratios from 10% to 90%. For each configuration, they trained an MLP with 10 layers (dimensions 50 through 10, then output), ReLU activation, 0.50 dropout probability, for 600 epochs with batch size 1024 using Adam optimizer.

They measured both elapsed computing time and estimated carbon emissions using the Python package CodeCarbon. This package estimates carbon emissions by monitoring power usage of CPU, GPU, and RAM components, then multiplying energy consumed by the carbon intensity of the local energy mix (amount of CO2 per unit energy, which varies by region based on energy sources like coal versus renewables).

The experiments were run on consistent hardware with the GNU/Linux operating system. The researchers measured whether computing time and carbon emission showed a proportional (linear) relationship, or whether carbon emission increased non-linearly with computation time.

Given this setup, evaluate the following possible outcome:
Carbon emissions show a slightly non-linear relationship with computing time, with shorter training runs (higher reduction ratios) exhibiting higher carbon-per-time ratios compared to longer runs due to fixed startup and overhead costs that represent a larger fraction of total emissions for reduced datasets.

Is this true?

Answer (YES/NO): NO